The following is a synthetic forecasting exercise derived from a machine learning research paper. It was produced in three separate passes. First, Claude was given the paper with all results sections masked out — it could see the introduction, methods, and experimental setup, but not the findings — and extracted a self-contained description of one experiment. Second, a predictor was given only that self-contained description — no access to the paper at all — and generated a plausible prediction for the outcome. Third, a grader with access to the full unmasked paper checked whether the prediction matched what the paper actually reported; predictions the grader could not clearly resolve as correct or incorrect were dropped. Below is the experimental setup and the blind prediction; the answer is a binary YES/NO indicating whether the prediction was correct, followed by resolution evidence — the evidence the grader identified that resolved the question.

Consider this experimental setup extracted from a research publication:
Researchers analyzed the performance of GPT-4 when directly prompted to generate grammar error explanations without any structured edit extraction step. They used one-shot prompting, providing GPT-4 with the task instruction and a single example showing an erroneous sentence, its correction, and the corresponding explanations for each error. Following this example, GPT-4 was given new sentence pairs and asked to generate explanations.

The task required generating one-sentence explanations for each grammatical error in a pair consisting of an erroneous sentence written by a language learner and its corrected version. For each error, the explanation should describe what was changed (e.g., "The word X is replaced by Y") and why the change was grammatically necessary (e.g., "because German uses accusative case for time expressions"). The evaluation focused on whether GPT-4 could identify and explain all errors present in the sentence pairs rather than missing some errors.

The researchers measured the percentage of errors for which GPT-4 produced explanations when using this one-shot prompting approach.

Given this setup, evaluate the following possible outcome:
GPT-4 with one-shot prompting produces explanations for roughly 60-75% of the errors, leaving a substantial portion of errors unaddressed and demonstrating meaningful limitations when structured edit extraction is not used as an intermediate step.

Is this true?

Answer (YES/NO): YES